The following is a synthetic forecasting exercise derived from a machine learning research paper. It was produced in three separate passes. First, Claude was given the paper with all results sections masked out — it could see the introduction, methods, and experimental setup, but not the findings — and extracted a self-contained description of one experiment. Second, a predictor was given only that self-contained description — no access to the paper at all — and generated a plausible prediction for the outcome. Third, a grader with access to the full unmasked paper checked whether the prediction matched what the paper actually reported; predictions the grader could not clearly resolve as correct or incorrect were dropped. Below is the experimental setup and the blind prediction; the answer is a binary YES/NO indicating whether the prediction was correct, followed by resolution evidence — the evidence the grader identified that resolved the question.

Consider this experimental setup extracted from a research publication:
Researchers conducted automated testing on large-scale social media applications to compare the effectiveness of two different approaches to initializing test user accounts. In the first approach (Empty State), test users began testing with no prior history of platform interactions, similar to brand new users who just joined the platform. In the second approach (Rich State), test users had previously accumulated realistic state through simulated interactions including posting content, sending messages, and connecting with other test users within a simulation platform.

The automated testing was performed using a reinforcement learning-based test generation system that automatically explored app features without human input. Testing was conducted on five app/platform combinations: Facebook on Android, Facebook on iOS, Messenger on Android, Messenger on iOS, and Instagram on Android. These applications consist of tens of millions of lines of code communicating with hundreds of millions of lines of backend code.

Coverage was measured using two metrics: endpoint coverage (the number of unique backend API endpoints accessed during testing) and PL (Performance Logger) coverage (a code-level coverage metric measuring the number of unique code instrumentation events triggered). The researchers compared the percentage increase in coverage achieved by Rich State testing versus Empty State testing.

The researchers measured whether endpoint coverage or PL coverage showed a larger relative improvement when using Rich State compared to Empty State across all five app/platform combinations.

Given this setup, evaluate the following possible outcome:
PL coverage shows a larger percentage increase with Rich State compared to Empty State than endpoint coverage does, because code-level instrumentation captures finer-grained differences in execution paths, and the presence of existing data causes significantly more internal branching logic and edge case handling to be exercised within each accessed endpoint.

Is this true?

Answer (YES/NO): NO